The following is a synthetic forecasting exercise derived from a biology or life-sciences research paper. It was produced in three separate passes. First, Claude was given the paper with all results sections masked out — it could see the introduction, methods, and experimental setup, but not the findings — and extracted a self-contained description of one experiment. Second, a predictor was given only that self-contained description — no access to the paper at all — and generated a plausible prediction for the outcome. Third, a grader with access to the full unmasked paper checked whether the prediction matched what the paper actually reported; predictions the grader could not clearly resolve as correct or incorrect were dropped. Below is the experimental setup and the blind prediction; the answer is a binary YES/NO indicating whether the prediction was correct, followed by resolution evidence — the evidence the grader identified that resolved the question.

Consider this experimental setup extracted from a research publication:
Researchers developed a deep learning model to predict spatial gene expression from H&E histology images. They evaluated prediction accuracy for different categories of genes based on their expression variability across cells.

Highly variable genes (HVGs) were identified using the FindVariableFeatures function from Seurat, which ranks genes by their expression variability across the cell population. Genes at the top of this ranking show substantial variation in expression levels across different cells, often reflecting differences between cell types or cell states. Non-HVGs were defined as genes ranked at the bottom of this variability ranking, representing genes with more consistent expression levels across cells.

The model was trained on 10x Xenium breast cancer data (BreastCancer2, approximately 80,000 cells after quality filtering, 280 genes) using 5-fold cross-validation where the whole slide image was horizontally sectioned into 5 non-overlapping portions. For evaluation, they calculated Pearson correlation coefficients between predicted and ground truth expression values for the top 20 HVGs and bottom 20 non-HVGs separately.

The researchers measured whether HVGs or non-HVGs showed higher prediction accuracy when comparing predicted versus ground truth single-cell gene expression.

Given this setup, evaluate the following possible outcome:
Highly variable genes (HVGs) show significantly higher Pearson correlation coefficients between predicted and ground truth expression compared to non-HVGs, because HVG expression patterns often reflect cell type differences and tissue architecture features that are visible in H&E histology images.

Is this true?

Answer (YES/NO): YES